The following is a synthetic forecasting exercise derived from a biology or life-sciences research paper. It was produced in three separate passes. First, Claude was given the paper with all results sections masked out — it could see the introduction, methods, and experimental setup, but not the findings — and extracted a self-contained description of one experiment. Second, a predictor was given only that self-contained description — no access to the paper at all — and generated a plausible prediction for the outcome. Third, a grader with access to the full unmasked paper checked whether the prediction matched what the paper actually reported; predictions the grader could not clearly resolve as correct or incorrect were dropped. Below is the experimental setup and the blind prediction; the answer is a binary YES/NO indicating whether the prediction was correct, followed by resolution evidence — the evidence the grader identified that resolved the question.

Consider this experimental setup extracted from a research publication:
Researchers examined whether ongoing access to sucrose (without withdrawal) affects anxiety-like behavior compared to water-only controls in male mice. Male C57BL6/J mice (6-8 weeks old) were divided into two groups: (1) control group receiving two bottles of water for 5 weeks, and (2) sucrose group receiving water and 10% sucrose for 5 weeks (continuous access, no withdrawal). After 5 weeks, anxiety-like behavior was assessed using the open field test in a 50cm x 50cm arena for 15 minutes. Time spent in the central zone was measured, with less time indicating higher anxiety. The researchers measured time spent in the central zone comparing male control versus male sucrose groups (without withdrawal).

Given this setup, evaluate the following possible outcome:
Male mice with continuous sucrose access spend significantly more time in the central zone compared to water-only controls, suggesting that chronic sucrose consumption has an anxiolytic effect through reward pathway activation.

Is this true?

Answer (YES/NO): NO